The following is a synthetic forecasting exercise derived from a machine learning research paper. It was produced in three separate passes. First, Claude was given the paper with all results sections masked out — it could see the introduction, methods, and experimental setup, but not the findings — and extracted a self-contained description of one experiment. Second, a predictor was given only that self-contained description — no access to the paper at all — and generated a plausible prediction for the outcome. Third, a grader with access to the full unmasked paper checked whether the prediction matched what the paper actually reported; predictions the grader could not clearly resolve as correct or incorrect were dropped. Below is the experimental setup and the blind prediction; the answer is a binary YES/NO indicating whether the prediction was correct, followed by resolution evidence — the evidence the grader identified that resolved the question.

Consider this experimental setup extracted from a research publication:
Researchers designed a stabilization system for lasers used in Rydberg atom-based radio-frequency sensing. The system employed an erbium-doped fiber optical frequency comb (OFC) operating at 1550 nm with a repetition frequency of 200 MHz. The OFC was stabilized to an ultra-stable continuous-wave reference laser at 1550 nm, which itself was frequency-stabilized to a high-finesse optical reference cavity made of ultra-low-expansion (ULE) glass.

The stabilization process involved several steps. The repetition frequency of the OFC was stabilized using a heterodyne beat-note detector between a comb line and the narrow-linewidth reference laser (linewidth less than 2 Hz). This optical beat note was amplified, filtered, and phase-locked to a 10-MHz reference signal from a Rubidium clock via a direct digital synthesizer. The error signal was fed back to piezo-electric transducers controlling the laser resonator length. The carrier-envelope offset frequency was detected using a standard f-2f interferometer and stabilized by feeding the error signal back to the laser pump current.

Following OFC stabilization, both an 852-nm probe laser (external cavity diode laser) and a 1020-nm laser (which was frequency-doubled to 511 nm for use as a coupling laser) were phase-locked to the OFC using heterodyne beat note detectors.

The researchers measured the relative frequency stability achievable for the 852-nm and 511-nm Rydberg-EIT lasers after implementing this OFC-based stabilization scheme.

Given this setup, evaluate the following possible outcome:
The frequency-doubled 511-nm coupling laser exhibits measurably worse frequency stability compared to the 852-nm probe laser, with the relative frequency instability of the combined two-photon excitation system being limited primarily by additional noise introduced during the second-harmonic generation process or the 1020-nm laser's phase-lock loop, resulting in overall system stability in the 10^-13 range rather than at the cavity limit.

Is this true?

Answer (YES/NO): NO